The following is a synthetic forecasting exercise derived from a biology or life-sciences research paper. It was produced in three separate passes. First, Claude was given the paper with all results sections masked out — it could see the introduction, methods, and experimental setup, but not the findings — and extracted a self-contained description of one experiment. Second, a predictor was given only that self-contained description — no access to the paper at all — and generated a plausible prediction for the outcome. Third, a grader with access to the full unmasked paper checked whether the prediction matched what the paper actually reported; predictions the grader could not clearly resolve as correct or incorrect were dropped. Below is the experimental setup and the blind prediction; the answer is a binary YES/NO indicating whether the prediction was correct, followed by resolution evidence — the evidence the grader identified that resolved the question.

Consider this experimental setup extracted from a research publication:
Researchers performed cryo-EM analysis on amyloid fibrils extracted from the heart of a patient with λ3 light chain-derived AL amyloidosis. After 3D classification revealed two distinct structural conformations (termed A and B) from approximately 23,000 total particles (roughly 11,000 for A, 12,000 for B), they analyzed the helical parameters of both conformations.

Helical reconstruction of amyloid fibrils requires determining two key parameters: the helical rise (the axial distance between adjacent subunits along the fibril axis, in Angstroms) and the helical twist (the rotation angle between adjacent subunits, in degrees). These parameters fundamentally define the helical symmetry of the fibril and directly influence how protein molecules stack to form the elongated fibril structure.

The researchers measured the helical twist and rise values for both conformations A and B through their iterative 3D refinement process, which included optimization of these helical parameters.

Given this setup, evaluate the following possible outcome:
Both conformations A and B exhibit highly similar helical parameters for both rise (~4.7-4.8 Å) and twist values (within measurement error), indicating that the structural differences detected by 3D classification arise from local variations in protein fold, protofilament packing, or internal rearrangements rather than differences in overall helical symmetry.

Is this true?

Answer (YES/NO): YES